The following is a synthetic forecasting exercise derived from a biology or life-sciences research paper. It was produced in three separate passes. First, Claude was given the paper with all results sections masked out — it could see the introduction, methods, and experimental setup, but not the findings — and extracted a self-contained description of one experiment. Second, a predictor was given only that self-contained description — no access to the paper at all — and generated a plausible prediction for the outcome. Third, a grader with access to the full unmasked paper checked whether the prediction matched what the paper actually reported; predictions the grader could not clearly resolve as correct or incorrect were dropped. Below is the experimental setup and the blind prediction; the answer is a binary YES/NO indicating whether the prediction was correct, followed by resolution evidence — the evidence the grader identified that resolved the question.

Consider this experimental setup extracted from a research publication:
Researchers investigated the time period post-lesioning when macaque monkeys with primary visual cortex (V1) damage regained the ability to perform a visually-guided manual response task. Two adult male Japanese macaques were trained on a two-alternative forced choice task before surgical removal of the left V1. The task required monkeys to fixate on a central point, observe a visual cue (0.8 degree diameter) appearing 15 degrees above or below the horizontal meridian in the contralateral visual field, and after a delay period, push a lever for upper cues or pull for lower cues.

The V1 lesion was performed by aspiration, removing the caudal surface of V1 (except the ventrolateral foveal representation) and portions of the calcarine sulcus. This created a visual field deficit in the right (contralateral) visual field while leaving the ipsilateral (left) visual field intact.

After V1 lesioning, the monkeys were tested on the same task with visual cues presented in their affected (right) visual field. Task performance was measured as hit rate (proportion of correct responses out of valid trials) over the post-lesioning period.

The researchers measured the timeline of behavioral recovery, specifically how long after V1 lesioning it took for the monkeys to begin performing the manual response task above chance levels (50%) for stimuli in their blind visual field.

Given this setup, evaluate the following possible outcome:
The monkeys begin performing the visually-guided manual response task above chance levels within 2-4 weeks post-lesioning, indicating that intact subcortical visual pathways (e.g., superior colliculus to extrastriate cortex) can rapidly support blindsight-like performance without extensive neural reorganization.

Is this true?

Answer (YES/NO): NO